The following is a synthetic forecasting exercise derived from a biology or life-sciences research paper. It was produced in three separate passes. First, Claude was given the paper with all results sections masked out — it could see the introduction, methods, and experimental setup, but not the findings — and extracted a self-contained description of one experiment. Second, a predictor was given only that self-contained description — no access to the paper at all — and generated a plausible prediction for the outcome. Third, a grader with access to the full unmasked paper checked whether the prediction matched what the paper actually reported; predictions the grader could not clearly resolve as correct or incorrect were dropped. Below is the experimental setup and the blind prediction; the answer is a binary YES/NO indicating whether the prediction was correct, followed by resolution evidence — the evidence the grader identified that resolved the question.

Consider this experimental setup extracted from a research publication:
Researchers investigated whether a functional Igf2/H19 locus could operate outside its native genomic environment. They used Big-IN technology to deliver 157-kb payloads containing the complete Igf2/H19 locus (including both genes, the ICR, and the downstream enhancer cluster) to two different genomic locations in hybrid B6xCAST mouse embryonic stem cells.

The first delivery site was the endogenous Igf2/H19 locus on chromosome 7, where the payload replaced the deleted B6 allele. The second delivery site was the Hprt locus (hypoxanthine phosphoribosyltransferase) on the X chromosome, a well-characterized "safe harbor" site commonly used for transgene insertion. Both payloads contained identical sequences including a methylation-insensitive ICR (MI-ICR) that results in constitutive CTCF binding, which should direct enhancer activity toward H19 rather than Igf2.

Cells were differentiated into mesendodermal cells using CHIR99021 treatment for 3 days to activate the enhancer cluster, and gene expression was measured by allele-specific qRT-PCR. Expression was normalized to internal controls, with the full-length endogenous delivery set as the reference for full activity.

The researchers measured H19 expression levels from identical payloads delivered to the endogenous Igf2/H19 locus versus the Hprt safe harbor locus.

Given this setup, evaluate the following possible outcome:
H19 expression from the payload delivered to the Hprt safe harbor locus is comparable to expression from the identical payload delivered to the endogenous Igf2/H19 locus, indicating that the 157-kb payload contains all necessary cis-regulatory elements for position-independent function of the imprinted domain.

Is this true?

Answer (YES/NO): NO